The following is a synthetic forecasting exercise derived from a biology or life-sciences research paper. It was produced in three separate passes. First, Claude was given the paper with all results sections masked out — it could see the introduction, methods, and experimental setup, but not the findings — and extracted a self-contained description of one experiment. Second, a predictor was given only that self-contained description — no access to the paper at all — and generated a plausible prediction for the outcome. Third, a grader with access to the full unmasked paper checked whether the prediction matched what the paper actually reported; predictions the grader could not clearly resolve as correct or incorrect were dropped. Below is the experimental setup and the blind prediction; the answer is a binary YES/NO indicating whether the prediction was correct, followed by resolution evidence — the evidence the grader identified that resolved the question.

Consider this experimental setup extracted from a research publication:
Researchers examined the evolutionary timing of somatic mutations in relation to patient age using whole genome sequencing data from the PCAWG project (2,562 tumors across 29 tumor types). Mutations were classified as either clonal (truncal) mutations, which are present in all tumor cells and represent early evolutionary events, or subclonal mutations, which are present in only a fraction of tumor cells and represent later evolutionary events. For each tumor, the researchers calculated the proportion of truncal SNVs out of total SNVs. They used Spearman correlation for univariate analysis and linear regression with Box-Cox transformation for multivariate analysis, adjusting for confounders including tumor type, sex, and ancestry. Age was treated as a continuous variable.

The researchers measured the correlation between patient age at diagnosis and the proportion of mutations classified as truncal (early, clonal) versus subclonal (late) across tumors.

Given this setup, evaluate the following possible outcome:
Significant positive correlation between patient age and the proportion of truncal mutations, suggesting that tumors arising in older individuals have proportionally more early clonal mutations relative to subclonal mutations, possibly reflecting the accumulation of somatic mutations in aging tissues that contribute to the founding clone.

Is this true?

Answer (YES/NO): YES